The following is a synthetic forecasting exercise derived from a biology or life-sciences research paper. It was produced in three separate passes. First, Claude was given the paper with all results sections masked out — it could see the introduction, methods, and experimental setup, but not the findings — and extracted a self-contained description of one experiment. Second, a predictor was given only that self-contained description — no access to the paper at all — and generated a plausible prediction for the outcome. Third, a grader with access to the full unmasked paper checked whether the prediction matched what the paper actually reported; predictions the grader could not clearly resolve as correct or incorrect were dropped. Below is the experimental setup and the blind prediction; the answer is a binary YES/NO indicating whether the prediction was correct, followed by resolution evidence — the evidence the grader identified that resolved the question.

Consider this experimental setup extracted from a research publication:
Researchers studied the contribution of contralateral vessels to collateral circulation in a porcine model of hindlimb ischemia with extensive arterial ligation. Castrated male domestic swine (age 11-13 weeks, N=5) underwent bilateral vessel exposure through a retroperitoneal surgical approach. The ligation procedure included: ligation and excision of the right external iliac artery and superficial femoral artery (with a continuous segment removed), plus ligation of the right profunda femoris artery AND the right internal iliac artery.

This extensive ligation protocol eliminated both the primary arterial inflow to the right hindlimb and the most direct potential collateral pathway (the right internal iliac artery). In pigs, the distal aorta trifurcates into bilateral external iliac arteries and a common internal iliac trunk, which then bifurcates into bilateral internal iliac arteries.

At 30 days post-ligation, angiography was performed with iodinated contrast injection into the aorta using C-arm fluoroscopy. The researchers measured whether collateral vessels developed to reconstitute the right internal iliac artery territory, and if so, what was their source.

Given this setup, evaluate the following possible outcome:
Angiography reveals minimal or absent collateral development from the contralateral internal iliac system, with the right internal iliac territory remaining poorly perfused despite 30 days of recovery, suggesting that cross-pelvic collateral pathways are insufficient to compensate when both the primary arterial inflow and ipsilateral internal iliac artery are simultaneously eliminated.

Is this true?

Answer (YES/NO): NO